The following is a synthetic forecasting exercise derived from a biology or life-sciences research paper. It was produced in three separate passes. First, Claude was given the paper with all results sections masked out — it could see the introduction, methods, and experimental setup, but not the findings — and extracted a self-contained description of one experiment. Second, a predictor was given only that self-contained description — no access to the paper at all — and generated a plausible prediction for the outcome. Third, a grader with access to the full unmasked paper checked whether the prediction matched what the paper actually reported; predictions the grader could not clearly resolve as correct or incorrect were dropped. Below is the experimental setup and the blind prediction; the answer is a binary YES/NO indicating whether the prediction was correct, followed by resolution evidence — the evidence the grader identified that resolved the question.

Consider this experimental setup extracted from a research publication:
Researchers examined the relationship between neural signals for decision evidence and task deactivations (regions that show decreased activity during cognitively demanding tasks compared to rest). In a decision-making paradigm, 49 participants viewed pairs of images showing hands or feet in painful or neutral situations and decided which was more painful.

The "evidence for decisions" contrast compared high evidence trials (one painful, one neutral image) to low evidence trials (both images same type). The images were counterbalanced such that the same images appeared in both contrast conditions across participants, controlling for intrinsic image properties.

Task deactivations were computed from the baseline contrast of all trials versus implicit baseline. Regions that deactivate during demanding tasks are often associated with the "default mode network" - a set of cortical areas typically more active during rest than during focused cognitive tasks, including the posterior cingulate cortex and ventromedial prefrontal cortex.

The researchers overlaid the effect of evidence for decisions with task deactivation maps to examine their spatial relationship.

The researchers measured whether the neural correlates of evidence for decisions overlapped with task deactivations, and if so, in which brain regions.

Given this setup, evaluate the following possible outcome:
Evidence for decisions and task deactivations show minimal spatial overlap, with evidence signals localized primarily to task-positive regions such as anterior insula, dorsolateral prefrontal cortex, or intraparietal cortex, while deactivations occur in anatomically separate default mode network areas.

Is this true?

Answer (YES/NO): NO